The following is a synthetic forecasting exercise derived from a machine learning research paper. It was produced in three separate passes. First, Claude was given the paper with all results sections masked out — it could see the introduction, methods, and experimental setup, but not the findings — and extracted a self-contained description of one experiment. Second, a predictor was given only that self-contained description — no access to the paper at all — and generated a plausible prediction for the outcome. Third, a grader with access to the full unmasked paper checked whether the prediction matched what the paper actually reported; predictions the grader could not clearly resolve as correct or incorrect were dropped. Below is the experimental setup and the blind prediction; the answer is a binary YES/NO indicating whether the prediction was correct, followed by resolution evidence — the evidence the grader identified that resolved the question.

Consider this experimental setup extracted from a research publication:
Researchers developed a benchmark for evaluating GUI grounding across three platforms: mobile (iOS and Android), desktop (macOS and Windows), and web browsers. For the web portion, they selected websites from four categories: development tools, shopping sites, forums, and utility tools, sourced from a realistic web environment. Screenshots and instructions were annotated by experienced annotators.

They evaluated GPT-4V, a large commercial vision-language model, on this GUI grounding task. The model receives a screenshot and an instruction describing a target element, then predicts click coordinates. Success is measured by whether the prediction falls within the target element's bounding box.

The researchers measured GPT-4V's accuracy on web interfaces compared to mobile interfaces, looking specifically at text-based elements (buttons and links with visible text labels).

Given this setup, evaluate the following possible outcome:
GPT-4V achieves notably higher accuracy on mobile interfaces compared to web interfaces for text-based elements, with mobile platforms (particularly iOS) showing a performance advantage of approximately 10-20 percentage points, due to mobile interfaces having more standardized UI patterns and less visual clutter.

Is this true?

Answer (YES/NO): YES